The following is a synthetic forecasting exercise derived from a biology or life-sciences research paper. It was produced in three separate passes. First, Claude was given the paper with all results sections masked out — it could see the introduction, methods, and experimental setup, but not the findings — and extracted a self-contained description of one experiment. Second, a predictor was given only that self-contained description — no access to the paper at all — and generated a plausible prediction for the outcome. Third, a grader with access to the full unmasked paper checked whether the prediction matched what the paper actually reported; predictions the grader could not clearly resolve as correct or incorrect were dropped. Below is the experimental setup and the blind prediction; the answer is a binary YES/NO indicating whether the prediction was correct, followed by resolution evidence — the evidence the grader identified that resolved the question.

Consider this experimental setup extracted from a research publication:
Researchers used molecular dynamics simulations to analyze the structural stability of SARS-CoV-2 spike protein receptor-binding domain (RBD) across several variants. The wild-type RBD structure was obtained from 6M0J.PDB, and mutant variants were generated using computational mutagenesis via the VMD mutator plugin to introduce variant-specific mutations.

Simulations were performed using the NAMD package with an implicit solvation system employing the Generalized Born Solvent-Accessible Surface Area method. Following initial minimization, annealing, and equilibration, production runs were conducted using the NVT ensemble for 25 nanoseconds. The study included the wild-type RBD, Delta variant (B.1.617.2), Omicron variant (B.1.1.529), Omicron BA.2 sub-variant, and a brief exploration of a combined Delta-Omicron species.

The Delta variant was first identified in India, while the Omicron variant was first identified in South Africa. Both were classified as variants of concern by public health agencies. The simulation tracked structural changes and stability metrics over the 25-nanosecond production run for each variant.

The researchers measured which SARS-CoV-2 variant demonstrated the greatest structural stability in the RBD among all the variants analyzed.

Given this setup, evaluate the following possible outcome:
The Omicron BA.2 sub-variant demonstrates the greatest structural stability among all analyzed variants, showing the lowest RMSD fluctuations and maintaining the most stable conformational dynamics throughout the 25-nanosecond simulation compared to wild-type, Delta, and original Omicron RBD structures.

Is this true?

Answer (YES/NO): NO